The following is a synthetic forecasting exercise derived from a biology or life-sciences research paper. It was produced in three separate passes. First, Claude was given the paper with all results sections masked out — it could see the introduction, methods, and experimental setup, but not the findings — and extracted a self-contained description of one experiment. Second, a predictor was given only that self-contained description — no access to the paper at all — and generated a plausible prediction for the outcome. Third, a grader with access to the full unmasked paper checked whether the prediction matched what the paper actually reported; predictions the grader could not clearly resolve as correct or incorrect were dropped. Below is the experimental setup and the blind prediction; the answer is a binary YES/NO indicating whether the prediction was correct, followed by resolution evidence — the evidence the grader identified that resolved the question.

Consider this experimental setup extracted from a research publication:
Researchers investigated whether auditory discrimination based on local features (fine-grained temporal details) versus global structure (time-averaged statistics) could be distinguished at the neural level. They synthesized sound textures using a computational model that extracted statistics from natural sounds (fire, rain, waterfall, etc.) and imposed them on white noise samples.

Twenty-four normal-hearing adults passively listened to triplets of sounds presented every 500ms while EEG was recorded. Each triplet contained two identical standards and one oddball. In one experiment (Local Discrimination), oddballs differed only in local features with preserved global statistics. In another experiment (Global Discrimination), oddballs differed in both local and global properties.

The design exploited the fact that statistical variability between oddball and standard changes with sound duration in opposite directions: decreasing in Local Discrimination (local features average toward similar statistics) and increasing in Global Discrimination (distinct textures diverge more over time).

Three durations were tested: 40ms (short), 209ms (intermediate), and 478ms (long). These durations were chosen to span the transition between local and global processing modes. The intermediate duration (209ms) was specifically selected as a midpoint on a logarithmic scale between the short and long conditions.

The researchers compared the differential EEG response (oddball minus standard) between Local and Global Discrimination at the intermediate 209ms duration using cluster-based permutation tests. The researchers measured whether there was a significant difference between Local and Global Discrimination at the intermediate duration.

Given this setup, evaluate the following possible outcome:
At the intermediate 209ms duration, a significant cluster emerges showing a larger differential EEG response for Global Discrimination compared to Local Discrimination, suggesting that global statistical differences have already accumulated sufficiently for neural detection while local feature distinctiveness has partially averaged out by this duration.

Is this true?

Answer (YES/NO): NO